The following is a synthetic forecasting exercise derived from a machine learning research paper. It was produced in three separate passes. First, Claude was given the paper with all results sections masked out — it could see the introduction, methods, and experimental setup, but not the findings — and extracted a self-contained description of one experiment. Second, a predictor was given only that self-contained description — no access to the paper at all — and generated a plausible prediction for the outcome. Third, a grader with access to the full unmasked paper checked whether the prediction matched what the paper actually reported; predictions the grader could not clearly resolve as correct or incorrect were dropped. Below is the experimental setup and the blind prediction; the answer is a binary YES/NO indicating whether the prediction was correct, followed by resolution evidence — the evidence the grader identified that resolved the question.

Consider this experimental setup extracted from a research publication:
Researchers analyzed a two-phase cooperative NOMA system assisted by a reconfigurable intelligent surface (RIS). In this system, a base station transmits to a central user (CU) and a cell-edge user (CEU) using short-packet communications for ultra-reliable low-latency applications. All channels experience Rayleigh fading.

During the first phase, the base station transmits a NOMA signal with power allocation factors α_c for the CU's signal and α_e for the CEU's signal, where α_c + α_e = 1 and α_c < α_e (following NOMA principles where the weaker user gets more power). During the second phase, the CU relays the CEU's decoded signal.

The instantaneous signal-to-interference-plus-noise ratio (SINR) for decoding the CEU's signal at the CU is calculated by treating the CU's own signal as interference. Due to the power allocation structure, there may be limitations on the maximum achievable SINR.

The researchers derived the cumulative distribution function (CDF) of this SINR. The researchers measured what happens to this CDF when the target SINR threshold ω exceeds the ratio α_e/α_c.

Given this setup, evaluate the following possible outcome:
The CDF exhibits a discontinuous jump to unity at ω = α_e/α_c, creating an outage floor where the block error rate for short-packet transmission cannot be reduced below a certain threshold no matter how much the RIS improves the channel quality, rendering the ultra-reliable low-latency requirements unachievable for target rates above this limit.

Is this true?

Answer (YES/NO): NO